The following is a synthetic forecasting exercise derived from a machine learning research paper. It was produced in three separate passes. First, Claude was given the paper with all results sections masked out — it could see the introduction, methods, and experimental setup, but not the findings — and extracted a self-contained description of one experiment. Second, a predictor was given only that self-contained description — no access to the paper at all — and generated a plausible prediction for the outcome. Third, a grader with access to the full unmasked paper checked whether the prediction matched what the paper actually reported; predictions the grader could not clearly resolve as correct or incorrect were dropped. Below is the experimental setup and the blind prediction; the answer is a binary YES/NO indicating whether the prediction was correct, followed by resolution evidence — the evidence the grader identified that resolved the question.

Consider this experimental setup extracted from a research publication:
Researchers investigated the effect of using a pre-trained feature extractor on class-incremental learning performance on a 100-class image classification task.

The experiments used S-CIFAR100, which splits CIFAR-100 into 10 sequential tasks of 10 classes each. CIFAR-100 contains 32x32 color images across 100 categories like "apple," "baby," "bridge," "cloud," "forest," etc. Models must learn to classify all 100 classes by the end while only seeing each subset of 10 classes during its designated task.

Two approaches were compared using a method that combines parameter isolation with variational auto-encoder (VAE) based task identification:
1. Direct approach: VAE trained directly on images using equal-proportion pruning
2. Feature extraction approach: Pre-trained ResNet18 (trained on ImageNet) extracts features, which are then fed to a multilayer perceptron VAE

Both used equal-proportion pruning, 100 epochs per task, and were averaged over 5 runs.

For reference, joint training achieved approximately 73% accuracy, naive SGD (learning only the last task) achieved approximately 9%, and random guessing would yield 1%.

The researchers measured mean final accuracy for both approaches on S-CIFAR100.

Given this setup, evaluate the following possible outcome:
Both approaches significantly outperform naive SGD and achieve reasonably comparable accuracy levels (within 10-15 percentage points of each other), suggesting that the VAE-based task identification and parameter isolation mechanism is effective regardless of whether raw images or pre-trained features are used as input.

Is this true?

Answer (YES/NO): NO